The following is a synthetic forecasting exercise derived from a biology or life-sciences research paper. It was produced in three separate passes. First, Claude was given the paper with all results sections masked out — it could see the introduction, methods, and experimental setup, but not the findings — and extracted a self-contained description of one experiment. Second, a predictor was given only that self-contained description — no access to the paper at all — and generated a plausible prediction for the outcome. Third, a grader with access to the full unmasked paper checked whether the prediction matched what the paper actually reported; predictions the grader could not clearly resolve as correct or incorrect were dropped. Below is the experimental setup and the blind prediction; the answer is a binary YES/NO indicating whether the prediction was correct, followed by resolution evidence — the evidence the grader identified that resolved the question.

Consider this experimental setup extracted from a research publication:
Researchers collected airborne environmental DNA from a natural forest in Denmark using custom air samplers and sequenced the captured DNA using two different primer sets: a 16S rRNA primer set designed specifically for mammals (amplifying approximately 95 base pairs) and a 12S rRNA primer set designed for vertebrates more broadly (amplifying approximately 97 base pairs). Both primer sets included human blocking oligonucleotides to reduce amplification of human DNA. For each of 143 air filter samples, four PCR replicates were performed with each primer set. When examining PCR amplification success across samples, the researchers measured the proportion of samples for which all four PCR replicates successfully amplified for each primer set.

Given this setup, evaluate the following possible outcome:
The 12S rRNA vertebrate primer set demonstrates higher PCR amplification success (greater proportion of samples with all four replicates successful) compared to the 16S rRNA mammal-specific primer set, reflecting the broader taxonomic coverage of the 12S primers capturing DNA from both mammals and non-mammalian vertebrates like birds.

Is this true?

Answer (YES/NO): YES